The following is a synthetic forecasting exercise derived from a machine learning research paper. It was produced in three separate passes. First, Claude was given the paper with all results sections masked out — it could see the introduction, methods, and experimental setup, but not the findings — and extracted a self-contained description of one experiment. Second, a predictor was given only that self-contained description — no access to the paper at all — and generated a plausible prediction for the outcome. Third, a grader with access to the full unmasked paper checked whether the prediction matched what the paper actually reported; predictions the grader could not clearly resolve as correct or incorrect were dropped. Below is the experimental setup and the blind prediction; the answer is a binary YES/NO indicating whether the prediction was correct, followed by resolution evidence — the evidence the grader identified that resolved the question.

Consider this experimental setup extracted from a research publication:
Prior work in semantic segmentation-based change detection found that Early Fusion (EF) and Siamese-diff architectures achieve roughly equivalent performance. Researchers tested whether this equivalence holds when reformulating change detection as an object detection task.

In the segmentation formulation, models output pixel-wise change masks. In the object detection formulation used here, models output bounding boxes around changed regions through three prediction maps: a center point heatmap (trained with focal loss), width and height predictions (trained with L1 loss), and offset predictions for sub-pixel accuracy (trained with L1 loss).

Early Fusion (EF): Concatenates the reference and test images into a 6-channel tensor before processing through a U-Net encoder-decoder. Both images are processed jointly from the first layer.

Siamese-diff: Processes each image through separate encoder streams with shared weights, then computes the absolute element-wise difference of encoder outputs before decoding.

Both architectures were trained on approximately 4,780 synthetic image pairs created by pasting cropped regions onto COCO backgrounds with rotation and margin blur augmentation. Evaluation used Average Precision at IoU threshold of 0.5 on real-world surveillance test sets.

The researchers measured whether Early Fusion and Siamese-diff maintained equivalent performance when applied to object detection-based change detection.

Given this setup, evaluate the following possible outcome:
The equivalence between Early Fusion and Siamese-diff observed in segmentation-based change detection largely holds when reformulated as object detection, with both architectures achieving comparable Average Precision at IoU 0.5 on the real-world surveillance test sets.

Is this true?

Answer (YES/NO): NO